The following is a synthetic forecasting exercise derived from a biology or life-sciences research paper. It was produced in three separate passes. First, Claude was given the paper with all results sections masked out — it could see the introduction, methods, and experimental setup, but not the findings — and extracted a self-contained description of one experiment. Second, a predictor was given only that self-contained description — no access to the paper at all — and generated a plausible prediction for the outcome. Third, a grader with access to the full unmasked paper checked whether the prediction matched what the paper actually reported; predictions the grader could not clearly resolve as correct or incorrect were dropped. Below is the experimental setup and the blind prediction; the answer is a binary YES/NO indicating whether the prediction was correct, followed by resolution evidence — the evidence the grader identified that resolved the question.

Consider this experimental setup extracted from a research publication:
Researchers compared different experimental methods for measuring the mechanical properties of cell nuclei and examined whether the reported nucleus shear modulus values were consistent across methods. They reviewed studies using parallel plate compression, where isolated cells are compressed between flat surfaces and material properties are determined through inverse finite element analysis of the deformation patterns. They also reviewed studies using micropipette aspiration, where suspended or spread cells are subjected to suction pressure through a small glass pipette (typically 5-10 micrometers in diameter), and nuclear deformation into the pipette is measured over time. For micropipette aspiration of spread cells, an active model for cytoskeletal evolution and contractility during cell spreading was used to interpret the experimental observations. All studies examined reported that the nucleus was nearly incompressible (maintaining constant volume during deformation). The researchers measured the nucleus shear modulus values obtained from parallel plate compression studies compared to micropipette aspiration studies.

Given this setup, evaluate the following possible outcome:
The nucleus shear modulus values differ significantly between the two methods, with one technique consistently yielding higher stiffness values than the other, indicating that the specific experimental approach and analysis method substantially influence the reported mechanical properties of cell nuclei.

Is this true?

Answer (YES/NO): YES